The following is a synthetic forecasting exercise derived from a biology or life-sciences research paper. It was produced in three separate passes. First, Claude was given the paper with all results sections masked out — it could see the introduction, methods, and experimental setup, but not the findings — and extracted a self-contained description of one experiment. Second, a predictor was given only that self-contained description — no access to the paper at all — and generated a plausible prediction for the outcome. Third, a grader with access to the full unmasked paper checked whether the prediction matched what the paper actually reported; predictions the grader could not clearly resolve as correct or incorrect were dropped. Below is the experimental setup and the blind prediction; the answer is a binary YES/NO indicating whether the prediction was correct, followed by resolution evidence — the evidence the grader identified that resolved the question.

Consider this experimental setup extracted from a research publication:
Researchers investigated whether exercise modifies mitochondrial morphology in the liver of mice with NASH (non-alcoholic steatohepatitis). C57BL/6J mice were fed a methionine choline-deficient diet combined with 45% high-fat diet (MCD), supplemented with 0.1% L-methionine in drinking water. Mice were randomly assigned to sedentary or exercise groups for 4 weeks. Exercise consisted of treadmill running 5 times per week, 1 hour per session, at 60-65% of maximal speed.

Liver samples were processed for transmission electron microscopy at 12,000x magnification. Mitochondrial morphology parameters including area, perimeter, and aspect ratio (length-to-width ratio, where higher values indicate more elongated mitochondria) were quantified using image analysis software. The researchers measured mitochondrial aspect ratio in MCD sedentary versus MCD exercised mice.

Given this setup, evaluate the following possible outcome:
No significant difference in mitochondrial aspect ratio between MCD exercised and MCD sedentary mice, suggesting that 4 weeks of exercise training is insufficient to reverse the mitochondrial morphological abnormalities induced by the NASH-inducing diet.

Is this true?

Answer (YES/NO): YES